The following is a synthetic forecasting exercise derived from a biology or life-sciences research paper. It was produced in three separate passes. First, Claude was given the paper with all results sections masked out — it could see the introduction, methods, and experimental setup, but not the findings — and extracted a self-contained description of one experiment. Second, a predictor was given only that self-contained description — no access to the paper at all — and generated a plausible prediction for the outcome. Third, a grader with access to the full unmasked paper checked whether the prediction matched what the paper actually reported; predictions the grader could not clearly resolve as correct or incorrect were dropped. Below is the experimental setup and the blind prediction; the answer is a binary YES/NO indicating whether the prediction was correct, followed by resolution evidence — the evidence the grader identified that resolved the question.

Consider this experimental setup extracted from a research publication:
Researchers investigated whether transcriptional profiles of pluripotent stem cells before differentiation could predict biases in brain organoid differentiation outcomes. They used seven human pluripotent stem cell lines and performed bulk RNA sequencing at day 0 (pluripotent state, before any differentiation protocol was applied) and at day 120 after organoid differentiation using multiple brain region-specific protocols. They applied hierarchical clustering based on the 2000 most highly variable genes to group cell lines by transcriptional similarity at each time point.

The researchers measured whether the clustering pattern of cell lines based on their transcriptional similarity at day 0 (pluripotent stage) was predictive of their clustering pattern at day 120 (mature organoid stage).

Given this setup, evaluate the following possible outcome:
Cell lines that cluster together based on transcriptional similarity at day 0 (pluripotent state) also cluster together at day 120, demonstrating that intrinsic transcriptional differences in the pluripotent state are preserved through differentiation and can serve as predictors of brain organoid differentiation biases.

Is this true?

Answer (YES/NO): NO